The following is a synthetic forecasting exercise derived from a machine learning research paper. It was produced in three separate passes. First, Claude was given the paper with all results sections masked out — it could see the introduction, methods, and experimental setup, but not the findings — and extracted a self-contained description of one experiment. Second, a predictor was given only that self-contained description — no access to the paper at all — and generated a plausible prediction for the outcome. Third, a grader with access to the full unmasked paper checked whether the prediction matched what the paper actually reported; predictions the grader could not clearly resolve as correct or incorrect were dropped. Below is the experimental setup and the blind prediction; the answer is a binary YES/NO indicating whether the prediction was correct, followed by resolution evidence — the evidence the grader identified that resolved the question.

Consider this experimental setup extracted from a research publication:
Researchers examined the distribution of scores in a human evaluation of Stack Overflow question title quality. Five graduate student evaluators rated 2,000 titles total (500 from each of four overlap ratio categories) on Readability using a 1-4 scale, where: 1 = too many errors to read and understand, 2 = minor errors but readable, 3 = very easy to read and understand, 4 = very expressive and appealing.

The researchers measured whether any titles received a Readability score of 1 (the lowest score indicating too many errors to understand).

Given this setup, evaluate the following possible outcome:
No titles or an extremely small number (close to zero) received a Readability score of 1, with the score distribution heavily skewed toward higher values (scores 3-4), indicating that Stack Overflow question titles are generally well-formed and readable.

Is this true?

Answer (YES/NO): YES